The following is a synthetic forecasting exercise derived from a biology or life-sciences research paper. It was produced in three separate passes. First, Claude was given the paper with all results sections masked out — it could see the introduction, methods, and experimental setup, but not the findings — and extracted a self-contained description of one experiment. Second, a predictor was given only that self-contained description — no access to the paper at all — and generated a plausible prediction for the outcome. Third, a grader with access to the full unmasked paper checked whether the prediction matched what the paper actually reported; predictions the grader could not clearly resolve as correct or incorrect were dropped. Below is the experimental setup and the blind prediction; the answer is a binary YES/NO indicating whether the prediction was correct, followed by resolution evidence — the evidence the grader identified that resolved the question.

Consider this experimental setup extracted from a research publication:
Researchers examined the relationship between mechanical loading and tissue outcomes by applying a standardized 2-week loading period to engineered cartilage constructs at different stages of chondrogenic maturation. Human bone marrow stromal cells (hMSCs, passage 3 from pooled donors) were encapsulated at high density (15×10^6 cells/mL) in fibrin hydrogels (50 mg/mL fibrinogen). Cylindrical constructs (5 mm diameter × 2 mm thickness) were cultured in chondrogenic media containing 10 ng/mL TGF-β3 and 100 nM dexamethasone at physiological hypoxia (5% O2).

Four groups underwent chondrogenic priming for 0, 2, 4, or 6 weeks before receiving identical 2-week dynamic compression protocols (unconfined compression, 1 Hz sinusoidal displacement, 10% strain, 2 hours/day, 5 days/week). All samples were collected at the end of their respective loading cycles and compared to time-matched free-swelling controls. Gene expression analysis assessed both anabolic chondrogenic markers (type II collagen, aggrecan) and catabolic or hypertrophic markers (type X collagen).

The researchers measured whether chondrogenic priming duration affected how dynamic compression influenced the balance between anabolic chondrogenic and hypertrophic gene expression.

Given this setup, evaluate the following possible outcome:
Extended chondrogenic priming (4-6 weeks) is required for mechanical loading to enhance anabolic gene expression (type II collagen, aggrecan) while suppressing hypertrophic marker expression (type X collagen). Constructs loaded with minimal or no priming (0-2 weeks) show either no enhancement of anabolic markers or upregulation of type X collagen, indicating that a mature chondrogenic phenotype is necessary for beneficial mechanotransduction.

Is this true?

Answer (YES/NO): NO